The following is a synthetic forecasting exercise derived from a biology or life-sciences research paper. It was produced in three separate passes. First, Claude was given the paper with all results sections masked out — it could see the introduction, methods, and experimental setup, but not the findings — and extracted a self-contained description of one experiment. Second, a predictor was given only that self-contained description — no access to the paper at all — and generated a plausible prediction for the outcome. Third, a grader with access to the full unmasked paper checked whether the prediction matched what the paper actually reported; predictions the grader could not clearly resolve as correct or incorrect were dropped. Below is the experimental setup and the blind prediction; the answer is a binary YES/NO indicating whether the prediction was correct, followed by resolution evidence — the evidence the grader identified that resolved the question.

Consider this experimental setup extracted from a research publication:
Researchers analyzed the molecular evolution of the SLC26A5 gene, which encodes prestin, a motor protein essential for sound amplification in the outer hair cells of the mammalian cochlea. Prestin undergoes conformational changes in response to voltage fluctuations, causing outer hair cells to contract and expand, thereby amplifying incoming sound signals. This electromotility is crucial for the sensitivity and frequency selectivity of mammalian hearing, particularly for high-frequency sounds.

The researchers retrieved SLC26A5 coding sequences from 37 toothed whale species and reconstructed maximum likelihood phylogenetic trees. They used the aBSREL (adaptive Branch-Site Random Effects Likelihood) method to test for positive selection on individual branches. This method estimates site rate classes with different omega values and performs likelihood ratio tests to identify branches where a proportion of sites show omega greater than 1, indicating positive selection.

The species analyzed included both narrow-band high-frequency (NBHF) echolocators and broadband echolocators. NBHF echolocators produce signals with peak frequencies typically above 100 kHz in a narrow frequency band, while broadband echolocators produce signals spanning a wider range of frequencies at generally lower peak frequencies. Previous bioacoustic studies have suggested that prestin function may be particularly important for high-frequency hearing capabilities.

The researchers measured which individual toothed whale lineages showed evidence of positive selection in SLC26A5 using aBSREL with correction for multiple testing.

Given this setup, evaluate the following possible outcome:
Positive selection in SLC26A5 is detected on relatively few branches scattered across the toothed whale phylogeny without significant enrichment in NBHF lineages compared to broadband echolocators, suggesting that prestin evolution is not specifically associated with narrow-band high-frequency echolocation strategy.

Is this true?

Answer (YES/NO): NO